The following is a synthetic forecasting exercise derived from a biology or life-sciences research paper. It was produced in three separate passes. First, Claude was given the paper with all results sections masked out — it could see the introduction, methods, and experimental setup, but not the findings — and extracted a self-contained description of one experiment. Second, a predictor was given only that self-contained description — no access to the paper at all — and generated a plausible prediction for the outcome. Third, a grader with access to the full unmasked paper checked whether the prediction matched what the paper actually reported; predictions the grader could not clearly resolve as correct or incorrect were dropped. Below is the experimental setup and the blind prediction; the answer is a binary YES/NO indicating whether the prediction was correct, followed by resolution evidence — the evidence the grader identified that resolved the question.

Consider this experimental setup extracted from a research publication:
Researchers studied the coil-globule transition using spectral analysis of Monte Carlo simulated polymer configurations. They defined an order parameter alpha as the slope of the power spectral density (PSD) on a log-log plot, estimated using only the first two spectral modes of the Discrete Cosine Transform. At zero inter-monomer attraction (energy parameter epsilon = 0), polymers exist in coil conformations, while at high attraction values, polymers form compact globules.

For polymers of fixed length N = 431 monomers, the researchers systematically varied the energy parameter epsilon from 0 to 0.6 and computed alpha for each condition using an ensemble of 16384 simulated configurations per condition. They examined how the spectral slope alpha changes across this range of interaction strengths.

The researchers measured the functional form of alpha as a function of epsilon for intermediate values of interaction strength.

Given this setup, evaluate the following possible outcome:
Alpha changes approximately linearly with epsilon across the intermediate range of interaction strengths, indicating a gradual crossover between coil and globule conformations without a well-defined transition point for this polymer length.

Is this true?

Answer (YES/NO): NO